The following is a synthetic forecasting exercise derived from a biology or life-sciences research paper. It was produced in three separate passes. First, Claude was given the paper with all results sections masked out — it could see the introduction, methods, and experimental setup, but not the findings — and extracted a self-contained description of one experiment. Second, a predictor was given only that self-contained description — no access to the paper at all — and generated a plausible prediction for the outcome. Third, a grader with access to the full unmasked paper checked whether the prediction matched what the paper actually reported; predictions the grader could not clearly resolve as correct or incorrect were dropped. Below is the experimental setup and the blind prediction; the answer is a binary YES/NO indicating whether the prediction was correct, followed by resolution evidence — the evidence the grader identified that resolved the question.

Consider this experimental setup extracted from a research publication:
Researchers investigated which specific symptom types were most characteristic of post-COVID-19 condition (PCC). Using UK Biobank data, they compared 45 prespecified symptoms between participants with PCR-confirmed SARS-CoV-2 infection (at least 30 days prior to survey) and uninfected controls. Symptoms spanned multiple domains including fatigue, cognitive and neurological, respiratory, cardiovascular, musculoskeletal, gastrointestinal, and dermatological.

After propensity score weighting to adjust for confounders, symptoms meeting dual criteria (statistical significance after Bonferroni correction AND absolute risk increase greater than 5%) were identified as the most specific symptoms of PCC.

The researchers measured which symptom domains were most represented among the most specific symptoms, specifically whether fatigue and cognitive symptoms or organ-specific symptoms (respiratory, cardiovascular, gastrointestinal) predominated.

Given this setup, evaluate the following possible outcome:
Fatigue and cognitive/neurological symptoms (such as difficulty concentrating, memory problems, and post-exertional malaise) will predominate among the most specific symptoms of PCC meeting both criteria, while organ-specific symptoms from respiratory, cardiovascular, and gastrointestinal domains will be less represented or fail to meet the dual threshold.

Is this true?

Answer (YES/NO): NO